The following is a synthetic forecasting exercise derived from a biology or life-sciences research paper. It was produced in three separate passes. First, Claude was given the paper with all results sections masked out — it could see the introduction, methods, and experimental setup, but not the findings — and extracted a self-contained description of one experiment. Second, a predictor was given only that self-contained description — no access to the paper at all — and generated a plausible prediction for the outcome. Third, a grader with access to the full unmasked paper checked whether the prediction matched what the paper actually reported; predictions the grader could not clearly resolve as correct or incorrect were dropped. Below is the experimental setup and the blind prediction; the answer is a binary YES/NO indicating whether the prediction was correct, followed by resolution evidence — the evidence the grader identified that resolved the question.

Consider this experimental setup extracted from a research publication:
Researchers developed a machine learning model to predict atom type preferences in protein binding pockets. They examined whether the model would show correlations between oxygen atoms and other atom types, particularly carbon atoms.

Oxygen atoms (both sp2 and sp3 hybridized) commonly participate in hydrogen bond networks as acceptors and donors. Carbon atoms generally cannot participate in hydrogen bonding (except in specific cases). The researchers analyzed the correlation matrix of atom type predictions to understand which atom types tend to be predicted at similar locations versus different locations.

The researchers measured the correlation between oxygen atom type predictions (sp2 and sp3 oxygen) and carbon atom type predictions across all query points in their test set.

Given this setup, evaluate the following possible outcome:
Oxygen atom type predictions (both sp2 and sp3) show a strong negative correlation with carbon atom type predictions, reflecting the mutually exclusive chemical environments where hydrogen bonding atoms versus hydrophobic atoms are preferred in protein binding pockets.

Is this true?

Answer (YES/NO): YES